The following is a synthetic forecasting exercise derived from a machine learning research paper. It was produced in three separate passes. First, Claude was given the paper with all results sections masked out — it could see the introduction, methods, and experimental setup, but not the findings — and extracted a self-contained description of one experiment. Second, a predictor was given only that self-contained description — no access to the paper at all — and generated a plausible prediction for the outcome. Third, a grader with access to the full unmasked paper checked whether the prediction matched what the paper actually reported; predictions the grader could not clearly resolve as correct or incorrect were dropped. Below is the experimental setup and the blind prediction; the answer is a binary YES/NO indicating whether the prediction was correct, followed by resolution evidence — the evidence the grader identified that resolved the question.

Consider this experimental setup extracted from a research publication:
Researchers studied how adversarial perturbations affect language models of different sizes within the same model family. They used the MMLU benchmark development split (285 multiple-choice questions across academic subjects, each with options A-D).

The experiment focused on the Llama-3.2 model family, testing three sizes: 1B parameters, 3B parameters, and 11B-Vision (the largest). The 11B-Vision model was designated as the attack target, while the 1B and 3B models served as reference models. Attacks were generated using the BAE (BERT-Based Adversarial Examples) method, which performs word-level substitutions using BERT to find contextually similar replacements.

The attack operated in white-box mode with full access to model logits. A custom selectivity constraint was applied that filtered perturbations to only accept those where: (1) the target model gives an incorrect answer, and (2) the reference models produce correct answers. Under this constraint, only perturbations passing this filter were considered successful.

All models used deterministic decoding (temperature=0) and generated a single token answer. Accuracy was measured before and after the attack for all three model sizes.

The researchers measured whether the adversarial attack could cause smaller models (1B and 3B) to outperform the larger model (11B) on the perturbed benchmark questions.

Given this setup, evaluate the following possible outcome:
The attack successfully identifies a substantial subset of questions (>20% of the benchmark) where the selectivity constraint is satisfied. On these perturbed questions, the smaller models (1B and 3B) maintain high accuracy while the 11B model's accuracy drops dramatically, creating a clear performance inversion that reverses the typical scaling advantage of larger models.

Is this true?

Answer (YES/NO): NO